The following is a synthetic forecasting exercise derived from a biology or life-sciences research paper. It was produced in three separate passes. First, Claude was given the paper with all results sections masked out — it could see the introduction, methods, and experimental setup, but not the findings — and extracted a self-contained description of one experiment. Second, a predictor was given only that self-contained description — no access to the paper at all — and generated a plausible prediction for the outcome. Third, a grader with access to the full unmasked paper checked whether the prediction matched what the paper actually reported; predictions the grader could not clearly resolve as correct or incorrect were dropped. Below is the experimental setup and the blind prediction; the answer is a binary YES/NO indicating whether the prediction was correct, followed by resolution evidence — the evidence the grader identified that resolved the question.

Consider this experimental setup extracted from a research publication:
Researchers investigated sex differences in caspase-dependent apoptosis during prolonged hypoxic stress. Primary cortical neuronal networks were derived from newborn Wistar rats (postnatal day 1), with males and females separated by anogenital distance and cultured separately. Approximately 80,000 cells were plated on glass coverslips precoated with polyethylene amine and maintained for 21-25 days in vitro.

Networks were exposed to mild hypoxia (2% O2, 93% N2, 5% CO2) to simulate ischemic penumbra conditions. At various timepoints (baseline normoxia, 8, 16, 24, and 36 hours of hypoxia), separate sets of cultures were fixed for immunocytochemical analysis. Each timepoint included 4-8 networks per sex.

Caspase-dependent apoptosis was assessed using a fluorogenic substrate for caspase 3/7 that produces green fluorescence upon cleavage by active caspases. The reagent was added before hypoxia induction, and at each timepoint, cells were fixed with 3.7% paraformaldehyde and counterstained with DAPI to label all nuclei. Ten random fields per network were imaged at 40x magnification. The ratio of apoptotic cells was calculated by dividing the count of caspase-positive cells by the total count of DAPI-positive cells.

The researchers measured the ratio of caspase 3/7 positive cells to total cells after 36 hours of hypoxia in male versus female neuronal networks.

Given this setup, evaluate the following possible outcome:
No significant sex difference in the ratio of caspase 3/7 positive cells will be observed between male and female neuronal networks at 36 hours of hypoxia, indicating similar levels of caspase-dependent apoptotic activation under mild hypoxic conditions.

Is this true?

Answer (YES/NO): YES